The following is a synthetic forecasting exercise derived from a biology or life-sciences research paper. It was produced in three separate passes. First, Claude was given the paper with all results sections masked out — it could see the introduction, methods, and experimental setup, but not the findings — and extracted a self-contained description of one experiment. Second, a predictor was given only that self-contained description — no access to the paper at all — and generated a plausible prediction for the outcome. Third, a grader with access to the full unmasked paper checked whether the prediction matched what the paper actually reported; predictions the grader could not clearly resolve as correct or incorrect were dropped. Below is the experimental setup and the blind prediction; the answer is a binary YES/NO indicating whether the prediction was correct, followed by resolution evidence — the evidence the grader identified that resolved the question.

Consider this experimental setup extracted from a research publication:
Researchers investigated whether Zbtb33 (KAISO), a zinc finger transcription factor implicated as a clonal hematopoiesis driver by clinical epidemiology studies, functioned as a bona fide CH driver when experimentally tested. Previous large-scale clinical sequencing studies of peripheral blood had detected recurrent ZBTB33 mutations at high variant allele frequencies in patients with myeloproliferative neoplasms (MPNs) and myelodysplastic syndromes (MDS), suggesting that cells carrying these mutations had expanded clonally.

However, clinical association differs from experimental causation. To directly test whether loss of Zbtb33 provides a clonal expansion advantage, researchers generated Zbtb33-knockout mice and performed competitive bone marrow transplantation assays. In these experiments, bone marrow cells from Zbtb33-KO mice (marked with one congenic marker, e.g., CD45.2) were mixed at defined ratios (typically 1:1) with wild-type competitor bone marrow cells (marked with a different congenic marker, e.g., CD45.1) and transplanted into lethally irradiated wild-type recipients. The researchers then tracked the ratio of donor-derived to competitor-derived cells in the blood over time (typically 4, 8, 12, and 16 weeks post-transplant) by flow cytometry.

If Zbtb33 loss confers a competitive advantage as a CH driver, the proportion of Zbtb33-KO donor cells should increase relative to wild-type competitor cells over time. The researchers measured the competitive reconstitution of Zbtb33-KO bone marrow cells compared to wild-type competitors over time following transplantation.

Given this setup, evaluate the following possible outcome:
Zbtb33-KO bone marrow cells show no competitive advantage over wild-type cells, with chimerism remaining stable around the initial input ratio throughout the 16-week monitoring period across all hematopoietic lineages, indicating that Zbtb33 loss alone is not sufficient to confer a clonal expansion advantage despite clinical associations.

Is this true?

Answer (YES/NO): NO